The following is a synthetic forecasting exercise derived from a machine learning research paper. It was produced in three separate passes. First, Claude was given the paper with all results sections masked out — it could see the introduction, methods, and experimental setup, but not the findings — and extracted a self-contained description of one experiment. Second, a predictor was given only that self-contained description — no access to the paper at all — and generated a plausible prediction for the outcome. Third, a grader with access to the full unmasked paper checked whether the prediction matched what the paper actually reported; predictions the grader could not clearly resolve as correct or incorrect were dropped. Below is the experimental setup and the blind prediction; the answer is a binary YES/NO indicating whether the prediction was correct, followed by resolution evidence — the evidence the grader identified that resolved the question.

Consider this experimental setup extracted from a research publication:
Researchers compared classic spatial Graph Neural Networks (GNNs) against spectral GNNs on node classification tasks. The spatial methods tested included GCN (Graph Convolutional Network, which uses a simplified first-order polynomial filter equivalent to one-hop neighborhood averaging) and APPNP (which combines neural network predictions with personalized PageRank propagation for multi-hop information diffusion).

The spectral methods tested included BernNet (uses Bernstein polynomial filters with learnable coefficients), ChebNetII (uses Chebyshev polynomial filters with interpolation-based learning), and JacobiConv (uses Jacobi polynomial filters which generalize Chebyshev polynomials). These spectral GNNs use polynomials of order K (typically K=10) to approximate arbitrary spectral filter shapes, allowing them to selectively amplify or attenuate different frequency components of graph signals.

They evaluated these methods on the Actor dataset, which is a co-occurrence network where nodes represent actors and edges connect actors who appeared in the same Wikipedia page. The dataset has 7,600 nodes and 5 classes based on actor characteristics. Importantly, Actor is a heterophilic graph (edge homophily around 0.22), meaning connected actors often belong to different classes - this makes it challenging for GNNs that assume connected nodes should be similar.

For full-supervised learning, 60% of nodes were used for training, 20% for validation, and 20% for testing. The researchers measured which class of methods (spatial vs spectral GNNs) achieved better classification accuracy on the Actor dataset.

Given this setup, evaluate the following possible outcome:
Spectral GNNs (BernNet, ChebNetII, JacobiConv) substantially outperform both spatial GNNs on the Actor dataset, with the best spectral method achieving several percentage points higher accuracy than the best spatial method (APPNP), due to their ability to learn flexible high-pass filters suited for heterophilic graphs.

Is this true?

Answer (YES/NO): NO